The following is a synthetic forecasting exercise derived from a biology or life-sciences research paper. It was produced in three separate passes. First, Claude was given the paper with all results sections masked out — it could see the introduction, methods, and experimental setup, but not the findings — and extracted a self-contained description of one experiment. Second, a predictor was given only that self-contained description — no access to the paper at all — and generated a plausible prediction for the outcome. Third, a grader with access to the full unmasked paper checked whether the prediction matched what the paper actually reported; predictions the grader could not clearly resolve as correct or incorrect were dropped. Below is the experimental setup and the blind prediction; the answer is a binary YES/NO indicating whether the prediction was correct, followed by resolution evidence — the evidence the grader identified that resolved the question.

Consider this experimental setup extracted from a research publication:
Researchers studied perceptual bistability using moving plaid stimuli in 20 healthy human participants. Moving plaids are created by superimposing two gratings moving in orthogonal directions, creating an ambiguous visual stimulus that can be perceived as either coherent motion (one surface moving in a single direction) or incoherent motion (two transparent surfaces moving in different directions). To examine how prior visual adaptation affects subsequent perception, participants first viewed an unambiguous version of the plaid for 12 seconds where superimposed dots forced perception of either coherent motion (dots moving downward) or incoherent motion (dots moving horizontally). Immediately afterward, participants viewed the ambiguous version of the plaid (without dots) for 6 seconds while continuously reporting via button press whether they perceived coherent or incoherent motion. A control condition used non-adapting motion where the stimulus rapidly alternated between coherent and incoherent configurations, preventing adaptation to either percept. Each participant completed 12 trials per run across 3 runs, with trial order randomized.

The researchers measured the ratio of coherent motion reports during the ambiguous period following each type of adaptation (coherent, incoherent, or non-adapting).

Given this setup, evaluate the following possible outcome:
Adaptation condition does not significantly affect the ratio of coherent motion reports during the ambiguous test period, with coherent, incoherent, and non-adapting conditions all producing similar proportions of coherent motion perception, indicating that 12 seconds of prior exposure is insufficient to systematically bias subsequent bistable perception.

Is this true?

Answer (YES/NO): NO